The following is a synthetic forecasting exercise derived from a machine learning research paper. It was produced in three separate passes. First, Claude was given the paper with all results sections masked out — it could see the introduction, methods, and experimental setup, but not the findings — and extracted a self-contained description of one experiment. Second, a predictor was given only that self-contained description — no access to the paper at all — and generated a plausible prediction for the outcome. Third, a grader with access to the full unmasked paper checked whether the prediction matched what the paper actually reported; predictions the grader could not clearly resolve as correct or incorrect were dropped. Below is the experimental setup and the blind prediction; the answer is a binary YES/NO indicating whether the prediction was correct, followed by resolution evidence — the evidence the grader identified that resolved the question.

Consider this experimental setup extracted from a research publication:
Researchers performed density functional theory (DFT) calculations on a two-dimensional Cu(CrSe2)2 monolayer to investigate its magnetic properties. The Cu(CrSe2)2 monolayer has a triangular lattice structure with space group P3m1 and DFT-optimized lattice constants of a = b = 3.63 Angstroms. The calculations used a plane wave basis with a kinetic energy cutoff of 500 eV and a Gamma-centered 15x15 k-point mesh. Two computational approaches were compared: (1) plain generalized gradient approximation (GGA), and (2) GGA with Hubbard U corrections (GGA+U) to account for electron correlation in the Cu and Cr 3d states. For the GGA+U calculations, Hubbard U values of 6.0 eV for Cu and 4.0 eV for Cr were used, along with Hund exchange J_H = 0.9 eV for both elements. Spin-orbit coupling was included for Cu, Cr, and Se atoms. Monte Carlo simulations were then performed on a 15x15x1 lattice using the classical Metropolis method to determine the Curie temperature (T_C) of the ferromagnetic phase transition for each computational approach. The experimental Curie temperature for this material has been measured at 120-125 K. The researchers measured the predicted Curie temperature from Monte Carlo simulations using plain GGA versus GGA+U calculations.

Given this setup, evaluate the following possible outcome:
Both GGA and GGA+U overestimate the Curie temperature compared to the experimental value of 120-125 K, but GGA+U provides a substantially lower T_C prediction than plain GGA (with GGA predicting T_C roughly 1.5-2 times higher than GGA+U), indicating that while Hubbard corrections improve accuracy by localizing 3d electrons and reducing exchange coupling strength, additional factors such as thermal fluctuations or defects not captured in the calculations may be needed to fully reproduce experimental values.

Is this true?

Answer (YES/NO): YES